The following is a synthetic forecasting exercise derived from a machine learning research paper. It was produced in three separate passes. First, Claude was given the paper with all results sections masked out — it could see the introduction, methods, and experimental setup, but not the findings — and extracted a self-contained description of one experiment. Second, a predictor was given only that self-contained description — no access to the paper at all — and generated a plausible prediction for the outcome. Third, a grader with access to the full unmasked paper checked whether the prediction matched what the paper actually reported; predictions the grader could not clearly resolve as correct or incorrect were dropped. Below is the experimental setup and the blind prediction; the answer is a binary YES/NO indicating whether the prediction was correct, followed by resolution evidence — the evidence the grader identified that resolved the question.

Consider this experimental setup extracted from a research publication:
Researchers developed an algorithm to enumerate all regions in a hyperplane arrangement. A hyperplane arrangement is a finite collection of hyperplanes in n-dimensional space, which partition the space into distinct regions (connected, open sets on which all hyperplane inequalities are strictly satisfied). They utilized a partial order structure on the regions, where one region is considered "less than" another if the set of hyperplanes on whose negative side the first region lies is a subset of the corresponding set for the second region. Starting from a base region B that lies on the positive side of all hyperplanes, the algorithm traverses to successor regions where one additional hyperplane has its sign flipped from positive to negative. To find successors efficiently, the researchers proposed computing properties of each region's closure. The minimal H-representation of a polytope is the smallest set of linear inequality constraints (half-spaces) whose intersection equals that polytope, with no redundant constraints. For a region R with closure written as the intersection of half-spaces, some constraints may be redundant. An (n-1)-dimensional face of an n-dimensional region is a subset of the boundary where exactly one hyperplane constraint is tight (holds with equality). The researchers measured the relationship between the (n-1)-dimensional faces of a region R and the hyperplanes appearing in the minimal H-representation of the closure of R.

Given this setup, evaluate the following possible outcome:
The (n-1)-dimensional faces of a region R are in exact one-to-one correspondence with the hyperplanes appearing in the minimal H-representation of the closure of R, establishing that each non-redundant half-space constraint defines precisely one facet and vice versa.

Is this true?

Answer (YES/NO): YES